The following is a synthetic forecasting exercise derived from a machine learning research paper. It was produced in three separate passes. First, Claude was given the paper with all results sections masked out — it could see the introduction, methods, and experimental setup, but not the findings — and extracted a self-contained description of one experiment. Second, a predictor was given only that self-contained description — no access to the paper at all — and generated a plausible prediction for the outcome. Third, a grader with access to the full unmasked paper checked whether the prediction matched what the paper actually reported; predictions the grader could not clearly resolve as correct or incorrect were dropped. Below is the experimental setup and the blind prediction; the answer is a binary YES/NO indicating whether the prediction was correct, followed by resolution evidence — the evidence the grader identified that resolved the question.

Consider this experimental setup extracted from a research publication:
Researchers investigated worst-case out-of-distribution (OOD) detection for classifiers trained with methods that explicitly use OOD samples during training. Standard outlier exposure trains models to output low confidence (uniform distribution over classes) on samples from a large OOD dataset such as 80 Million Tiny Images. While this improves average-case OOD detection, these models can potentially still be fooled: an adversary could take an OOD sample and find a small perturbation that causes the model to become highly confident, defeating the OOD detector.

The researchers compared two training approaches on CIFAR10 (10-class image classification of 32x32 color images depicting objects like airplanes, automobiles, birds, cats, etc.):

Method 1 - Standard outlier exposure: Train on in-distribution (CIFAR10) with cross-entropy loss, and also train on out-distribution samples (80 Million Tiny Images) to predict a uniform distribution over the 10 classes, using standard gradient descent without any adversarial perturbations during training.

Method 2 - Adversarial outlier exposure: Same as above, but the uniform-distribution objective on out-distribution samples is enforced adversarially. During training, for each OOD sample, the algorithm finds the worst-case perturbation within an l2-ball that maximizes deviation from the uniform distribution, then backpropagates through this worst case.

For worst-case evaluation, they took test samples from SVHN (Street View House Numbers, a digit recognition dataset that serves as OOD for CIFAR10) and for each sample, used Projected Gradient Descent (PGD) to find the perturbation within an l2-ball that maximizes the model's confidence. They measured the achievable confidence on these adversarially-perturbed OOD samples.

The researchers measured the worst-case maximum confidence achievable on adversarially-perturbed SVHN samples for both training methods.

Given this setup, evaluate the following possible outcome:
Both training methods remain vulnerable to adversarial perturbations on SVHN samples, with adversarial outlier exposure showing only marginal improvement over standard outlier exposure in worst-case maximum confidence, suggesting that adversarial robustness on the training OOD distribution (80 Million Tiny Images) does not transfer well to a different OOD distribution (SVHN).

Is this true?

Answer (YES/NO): NO